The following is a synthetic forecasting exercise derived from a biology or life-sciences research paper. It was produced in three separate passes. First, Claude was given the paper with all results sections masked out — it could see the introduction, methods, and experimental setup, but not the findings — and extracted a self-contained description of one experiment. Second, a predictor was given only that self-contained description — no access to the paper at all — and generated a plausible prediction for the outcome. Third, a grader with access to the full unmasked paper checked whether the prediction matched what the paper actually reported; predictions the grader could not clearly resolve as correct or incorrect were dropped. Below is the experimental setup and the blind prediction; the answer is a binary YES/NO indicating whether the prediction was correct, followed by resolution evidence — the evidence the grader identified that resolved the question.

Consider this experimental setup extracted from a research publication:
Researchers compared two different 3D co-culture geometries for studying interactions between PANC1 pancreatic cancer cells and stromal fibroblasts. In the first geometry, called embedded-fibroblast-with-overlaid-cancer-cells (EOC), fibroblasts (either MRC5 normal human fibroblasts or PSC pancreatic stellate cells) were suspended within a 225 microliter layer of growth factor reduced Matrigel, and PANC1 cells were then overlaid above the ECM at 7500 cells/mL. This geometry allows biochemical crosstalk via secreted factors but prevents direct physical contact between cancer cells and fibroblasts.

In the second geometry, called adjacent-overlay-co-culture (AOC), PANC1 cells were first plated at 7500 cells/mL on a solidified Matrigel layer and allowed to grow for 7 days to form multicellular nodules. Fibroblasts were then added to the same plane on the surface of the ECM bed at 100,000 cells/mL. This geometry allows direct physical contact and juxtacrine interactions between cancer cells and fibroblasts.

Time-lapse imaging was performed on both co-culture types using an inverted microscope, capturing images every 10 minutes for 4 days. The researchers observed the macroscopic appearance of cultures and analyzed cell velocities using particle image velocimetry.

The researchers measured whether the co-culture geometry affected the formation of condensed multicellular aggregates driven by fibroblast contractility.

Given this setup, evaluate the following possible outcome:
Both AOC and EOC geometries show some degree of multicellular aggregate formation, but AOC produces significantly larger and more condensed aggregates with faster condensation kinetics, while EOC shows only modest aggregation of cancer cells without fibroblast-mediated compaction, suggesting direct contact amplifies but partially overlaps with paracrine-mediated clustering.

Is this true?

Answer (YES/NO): NO